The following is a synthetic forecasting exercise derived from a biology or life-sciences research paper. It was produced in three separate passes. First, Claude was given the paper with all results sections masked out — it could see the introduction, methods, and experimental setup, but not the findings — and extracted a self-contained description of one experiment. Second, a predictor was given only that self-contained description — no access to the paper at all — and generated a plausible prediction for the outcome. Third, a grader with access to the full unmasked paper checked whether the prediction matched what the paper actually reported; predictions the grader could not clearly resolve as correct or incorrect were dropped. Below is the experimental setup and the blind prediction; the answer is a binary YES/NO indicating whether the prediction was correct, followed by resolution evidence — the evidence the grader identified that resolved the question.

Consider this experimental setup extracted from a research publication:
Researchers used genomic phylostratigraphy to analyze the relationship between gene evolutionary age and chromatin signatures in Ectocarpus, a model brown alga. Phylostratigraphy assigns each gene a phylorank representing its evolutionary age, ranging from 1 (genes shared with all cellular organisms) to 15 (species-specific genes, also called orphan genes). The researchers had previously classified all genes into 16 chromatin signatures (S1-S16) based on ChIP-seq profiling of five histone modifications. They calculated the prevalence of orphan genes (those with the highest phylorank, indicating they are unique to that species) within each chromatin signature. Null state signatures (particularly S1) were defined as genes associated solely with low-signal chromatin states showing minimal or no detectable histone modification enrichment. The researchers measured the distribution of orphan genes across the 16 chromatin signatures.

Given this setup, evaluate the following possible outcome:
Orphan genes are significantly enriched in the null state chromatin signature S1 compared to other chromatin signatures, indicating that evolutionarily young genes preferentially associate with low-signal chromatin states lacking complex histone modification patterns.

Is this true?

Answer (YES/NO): YES